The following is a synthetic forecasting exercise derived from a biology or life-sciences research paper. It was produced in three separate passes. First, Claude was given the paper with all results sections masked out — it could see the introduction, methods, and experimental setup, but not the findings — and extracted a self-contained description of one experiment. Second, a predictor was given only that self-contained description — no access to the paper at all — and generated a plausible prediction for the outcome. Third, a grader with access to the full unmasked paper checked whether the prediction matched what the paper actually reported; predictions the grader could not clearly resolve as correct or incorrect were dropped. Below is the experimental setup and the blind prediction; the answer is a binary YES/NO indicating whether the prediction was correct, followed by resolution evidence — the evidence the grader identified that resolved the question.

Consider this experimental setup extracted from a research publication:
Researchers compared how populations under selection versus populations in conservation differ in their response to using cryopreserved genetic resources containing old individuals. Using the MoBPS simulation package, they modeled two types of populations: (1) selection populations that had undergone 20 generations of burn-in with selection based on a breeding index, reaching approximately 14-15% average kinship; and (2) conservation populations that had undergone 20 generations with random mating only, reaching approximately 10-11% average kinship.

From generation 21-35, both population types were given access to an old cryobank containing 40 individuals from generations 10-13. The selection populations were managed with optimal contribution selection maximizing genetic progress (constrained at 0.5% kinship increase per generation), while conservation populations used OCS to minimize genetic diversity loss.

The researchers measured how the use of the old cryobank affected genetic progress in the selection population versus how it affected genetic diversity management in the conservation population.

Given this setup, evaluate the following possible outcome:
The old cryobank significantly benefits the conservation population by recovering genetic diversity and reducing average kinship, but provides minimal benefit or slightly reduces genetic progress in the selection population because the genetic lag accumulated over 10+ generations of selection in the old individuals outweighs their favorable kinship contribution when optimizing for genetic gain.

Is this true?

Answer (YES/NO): YES